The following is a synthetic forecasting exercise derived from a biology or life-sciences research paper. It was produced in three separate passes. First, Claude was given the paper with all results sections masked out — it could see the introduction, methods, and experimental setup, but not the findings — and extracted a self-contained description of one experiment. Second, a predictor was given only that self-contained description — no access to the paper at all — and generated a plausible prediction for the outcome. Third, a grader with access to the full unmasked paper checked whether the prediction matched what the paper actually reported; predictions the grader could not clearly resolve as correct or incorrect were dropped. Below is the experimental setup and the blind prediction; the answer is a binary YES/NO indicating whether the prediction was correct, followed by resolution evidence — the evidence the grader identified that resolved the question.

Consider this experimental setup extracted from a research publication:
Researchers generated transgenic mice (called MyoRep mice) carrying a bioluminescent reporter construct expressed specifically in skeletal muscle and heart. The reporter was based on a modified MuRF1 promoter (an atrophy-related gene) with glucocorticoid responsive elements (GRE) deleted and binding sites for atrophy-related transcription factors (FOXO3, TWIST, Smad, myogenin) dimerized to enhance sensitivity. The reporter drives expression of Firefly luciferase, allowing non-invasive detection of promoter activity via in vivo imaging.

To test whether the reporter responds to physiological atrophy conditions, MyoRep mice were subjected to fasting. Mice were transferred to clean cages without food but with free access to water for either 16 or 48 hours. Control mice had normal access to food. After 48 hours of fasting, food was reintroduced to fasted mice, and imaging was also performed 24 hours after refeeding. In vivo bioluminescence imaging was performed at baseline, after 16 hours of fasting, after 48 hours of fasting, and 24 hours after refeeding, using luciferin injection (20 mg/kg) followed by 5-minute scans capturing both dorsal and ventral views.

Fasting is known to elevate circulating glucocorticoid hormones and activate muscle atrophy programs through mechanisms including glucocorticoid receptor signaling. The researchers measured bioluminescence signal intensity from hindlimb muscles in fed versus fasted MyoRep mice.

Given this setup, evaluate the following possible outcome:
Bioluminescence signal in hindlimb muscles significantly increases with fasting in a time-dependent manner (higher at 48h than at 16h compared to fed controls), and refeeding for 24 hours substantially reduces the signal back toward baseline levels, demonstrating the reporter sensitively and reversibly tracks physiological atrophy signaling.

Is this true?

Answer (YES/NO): NO